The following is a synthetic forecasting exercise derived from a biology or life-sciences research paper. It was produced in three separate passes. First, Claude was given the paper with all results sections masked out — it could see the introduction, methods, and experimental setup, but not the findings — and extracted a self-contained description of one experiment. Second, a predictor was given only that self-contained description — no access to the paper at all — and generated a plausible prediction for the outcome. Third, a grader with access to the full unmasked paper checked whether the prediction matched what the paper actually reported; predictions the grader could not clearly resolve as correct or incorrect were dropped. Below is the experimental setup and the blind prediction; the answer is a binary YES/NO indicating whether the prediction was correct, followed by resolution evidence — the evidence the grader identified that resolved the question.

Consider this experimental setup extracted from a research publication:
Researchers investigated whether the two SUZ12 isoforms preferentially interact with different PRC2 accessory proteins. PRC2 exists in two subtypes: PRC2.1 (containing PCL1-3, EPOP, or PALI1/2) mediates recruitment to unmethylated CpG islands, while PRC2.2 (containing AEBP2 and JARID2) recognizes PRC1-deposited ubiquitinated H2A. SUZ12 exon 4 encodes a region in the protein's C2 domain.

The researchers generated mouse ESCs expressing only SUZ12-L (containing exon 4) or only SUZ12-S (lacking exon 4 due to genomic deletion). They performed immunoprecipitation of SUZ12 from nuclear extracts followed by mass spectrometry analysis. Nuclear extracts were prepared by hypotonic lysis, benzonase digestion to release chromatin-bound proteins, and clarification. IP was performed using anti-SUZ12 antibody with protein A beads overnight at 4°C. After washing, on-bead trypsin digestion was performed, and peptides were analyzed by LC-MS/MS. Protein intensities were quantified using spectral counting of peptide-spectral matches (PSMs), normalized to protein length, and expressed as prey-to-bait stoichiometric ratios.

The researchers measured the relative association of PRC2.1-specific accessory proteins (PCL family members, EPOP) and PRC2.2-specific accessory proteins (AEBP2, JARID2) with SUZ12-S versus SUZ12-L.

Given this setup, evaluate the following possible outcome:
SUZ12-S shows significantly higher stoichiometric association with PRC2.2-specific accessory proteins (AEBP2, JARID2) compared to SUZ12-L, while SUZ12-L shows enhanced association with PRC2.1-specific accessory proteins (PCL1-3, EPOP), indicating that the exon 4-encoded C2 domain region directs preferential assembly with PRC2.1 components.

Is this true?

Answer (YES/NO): NO